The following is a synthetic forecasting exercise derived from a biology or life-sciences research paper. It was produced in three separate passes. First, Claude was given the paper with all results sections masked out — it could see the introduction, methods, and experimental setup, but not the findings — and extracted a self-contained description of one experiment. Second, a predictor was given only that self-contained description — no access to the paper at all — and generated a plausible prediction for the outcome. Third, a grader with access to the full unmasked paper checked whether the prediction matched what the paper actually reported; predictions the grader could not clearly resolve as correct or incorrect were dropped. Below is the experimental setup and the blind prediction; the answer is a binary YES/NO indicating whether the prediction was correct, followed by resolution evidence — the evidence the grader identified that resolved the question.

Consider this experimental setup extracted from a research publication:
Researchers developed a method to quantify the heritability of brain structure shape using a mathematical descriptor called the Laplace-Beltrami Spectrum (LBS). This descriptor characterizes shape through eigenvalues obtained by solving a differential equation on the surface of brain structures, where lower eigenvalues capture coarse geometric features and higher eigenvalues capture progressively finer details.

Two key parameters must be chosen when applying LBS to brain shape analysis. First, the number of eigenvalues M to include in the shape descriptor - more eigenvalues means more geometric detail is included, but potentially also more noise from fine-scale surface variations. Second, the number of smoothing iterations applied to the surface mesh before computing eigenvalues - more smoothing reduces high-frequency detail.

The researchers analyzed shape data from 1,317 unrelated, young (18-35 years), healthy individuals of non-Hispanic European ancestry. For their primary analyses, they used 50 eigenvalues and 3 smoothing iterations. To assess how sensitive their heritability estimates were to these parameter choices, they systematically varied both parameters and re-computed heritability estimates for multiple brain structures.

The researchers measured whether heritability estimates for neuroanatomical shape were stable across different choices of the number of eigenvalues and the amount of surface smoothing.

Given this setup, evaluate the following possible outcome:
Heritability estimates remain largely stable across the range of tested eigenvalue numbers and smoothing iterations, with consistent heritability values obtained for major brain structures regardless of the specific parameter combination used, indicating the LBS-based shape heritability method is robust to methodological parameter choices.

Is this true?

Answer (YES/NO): YES